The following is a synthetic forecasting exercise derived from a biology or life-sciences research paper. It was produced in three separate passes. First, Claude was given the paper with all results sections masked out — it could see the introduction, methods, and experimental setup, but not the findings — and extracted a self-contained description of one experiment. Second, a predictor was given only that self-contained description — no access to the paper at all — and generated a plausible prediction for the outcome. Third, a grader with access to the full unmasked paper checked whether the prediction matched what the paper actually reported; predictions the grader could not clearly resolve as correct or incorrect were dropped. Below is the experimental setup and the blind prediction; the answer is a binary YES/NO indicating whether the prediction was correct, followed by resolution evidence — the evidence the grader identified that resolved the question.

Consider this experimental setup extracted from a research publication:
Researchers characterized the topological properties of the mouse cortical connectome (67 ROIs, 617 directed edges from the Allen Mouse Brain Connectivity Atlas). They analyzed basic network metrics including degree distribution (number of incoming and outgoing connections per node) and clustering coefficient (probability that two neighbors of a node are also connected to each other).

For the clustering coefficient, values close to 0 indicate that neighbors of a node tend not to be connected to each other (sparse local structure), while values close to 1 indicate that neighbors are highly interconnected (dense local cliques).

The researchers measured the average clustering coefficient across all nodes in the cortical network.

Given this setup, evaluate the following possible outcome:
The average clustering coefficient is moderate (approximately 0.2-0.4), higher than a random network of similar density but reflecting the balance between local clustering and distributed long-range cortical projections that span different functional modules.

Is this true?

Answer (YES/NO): NO